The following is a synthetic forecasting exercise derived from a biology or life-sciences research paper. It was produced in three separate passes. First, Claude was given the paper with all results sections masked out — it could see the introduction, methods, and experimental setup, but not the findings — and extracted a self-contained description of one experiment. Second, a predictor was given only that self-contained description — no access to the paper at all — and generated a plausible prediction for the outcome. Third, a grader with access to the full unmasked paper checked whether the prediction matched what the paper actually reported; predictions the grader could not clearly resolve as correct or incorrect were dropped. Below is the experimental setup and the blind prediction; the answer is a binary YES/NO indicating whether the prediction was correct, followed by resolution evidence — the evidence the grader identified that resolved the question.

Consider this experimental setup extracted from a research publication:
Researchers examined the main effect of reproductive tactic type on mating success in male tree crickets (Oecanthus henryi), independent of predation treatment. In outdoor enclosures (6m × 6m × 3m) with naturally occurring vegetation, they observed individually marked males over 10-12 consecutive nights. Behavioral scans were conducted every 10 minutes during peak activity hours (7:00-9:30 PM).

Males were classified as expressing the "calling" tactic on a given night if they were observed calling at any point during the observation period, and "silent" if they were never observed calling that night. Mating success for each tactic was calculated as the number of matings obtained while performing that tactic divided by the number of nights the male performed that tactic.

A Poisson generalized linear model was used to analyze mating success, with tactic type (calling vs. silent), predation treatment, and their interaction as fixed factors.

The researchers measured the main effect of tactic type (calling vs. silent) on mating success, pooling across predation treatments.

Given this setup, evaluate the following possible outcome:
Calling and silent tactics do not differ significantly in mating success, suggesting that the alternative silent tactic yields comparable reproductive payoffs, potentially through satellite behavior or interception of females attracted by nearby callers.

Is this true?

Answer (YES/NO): YES